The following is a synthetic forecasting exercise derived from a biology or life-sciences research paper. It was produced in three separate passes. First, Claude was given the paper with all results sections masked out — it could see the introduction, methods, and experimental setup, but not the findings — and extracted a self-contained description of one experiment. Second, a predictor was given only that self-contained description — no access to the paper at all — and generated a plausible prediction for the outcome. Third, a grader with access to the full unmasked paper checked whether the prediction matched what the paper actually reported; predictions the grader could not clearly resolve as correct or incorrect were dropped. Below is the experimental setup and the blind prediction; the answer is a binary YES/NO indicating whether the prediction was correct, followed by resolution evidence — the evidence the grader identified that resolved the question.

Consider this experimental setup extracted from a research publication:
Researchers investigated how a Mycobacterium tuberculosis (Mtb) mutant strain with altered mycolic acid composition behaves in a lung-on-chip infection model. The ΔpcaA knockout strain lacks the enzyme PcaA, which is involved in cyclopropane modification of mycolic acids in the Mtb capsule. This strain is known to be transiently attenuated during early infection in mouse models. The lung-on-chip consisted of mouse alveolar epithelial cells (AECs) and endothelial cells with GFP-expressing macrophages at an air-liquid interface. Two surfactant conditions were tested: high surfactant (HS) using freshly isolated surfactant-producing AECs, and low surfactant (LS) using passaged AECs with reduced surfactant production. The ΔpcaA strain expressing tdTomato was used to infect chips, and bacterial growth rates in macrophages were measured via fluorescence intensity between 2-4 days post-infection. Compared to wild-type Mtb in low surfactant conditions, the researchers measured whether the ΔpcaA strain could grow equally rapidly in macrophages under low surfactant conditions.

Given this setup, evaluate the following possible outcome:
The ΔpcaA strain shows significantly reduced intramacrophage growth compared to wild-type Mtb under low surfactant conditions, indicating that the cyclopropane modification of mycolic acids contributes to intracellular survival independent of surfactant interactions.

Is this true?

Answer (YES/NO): YES